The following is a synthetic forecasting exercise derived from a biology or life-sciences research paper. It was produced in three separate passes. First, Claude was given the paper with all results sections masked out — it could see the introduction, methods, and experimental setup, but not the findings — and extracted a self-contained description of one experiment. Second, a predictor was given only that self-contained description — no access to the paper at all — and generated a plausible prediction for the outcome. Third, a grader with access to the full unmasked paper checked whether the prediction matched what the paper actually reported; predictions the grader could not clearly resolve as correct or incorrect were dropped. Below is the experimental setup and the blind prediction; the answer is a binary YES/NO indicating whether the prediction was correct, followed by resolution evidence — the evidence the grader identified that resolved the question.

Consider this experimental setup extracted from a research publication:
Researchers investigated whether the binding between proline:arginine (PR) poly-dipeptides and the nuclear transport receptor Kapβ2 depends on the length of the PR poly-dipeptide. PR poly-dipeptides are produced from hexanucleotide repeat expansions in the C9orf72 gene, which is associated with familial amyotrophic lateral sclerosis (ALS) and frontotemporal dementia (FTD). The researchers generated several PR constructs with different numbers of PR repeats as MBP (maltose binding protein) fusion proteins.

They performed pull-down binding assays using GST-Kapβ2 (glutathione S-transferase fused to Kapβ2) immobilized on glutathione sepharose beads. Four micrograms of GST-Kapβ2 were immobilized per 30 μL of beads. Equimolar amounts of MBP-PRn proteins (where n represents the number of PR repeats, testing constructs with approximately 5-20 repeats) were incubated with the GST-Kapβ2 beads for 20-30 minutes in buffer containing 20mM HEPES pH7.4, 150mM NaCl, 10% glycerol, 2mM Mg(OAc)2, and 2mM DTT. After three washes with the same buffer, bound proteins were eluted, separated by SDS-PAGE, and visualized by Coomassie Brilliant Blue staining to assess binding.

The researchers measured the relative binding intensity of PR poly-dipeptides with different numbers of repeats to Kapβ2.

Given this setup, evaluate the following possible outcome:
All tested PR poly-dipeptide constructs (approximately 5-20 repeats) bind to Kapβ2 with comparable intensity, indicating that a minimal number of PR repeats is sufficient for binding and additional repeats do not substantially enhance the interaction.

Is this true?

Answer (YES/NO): NO